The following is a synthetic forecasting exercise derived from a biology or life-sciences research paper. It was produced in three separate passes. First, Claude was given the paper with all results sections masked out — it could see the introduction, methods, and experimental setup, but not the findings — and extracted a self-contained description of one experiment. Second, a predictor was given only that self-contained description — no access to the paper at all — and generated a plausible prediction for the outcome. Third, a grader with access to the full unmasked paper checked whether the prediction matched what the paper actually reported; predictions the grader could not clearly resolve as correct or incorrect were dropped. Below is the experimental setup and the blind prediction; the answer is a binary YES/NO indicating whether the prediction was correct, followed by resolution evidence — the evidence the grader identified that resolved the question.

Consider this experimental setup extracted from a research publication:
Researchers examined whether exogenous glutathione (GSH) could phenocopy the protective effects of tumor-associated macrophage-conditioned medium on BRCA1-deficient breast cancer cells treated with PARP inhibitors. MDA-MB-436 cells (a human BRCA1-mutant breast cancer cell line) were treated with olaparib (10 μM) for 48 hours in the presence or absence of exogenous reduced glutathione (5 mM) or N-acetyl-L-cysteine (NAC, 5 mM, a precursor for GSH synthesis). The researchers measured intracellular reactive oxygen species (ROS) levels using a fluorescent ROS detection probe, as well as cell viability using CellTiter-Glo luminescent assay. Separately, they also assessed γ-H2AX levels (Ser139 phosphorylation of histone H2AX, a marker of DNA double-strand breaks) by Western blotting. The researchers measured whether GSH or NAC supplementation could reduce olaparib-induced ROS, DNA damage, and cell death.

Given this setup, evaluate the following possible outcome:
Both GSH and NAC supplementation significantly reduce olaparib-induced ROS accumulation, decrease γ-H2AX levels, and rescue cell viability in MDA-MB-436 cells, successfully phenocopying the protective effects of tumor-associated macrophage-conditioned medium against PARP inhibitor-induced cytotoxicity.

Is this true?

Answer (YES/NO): YES